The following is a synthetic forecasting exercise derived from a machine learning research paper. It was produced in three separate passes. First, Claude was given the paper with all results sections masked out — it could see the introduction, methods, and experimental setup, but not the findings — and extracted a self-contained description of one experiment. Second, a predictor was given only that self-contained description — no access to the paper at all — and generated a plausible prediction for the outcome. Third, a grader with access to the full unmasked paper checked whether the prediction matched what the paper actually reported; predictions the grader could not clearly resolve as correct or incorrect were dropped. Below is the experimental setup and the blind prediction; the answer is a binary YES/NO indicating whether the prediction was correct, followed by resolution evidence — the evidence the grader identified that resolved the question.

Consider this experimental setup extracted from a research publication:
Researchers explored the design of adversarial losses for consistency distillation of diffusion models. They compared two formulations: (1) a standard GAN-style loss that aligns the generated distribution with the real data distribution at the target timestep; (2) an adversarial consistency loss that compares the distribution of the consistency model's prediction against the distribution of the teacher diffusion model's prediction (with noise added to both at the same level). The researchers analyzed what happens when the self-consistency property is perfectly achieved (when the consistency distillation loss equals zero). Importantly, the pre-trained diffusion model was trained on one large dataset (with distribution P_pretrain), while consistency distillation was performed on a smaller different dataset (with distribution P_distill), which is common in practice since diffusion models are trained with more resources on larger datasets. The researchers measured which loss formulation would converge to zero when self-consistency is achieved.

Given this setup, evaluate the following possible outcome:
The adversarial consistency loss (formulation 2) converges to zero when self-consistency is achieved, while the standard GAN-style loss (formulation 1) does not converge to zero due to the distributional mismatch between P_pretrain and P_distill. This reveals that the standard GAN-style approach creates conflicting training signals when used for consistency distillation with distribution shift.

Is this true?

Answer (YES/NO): YES